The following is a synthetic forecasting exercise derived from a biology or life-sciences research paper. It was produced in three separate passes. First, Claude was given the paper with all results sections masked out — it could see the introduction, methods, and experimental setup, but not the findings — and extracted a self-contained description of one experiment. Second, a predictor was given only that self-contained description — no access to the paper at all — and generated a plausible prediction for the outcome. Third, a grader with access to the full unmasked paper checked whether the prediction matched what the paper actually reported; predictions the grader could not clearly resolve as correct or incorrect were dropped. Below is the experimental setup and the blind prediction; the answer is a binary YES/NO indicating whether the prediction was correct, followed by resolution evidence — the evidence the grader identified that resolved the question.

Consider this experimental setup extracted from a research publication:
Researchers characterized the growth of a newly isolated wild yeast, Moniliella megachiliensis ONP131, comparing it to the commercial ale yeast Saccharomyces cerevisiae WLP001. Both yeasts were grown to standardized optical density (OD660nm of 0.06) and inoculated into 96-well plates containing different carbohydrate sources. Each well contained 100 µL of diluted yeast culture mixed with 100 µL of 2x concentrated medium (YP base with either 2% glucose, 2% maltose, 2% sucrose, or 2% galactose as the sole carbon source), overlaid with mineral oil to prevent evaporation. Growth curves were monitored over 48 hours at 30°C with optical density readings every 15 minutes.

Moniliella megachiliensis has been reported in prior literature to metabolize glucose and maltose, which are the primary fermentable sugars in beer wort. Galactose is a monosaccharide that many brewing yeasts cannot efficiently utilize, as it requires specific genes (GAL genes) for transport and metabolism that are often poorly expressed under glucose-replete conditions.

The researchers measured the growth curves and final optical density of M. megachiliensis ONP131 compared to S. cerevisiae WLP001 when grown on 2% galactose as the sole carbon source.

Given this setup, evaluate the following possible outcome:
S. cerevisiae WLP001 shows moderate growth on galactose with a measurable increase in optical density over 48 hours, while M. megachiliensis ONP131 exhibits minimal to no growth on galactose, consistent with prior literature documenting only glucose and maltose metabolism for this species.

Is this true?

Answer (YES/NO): NO